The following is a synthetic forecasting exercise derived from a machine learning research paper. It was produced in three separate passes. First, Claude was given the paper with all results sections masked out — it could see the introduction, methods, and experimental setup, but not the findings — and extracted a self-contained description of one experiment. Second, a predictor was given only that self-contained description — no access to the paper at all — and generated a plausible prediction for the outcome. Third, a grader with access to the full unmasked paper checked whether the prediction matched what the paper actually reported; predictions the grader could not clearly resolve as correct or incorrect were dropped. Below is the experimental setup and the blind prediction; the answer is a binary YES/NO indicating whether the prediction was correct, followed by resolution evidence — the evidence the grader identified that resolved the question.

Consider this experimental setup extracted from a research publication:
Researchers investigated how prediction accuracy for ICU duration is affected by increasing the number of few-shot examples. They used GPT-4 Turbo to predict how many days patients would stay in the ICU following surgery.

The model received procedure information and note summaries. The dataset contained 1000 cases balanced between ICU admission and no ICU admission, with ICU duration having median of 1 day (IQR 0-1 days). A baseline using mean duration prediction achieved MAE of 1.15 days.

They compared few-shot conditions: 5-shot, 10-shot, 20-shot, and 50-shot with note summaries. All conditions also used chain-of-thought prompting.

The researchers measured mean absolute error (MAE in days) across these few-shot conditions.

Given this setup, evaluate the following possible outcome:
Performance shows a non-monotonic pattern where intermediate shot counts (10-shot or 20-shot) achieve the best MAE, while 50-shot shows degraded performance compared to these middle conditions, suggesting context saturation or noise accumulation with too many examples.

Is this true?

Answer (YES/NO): NO